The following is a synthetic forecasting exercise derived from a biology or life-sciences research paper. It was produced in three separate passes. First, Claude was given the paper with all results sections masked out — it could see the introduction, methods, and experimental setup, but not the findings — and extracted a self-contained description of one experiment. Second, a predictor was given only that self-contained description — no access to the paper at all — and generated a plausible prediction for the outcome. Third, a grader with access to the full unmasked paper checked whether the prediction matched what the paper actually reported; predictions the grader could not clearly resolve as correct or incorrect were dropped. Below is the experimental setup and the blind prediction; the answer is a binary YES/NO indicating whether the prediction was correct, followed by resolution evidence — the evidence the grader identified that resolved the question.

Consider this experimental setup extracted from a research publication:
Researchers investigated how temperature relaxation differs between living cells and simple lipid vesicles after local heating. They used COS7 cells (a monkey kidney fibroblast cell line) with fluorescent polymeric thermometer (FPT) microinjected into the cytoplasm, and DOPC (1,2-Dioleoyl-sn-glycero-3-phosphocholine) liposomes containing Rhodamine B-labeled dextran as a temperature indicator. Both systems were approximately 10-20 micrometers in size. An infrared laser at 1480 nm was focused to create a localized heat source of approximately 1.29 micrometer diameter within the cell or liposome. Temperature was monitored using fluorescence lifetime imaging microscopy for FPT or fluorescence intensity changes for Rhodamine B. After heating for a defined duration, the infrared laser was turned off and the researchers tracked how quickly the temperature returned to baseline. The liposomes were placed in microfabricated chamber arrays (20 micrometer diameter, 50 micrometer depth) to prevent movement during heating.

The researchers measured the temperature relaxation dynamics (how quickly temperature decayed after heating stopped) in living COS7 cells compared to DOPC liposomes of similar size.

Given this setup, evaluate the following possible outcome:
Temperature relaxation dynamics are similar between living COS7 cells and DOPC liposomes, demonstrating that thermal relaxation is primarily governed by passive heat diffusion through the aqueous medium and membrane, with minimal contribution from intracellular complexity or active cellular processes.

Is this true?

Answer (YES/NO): NO